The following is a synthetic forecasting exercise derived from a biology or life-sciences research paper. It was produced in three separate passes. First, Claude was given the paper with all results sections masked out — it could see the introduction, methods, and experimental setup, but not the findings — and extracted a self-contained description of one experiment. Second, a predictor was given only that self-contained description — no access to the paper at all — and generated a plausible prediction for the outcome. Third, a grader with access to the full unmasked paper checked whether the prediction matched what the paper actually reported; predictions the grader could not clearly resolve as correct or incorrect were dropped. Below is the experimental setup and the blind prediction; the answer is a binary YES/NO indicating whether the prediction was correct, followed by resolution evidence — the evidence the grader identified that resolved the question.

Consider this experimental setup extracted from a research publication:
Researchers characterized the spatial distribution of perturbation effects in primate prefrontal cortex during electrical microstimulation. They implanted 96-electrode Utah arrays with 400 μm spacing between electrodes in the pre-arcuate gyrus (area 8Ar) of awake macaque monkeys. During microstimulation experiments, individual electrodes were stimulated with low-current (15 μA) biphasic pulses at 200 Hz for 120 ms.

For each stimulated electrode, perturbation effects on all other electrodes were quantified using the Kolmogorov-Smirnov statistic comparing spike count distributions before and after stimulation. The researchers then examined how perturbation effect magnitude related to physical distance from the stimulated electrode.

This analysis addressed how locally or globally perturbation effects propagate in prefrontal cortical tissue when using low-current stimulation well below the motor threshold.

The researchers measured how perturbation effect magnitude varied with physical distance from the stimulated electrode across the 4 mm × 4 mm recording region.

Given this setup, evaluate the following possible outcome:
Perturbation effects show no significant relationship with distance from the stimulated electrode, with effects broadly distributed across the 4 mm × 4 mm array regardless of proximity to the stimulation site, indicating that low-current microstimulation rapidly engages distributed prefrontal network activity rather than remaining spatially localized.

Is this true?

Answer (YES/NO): NO